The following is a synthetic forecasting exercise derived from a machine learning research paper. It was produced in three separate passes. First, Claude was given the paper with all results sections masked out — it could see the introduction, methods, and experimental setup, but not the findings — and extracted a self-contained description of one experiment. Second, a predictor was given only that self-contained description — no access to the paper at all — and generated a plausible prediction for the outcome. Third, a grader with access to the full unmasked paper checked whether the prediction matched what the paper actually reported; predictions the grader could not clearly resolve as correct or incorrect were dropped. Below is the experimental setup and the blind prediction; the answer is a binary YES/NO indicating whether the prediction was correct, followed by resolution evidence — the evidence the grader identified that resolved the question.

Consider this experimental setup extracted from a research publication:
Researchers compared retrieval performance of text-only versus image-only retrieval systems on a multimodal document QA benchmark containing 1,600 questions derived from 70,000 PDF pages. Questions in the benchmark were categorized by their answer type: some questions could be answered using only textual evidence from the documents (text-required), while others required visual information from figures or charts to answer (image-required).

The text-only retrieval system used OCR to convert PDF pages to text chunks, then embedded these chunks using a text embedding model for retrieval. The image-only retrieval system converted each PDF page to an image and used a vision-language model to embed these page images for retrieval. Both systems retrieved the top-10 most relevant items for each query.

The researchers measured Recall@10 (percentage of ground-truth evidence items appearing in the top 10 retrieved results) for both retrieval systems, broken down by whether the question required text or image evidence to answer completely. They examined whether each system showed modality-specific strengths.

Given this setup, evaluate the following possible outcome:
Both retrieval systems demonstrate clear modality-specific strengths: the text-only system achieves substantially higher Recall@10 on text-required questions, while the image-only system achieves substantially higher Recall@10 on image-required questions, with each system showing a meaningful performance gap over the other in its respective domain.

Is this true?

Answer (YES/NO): YES